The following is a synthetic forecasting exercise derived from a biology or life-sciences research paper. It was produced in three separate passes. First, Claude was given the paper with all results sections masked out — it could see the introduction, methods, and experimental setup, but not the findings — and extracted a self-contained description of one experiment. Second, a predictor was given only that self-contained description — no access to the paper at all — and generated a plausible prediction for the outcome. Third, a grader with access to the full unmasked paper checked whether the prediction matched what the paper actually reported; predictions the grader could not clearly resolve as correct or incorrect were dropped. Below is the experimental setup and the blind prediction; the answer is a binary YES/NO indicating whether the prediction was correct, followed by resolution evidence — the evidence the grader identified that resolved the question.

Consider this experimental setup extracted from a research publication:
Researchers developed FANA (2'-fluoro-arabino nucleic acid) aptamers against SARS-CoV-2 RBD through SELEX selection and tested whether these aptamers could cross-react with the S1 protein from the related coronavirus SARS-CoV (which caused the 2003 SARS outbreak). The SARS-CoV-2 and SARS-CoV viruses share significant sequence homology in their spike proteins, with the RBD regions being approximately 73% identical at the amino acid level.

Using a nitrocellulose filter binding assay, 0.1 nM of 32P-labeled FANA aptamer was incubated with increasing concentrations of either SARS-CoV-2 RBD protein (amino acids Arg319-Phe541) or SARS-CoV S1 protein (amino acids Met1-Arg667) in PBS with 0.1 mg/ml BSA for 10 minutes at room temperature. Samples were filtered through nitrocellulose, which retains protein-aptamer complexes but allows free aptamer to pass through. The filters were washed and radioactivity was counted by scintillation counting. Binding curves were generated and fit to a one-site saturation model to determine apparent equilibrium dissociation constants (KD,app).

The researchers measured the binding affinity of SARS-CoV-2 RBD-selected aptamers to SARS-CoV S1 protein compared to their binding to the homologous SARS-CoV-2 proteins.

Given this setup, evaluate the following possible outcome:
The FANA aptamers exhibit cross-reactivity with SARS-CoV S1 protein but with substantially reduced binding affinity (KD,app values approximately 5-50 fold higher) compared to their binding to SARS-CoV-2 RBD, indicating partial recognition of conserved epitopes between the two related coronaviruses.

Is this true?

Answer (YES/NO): YES